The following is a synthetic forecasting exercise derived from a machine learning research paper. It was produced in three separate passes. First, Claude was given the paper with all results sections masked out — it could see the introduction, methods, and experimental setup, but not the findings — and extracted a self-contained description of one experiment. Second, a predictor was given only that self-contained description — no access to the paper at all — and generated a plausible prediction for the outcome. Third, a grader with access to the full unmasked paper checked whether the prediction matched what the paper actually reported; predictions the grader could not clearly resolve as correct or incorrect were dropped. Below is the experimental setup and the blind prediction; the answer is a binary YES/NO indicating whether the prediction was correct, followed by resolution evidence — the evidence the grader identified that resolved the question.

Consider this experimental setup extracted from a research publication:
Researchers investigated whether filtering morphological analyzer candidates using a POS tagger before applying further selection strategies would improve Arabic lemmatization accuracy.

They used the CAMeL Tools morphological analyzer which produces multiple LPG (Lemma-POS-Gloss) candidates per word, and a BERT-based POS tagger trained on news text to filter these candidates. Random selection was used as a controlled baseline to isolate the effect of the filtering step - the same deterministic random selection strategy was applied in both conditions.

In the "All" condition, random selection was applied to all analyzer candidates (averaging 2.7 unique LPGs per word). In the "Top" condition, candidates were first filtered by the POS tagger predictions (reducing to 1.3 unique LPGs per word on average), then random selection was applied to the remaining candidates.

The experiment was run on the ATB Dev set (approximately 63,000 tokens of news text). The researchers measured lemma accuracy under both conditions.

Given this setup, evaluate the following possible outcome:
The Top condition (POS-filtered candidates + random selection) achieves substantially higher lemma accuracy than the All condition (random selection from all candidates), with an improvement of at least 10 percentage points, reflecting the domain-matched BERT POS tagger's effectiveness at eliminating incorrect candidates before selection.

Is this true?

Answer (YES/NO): YES